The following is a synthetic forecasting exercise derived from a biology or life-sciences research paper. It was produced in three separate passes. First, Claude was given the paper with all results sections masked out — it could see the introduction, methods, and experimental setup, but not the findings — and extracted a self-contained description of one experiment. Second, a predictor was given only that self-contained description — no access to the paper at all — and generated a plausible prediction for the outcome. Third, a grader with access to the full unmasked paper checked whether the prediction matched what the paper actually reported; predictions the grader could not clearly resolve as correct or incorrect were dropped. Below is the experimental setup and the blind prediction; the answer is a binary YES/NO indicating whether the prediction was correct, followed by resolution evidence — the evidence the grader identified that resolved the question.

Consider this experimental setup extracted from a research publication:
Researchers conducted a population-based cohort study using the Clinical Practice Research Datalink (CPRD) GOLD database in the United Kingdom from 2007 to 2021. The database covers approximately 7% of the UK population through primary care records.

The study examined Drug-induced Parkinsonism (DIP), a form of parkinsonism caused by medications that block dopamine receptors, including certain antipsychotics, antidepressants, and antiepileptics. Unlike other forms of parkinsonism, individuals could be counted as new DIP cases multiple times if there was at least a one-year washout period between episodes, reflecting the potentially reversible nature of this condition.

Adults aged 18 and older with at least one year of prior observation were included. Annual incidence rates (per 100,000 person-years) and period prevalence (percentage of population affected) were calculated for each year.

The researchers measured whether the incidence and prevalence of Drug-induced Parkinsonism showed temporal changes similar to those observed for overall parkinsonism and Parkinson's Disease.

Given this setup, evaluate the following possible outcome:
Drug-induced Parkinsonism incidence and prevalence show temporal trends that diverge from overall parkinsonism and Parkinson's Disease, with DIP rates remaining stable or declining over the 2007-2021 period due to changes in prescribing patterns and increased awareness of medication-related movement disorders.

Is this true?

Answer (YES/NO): YES